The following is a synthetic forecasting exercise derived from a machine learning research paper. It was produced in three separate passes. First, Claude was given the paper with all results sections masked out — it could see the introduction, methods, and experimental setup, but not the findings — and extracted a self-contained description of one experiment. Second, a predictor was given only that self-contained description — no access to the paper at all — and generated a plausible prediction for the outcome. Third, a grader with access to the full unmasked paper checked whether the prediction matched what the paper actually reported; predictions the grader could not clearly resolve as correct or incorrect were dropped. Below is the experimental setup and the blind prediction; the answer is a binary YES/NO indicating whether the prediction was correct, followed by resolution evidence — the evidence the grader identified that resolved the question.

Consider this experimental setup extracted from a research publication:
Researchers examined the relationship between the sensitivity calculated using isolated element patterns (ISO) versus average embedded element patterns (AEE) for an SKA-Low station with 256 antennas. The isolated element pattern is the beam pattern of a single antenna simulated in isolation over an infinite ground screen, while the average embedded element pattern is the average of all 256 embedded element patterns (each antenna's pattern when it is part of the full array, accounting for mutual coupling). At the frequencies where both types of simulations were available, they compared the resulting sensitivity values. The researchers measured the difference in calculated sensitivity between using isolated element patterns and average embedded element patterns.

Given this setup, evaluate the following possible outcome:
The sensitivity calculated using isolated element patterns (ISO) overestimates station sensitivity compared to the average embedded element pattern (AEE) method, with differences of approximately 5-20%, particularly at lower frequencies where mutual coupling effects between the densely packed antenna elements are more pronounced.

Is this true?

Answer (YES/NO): NO